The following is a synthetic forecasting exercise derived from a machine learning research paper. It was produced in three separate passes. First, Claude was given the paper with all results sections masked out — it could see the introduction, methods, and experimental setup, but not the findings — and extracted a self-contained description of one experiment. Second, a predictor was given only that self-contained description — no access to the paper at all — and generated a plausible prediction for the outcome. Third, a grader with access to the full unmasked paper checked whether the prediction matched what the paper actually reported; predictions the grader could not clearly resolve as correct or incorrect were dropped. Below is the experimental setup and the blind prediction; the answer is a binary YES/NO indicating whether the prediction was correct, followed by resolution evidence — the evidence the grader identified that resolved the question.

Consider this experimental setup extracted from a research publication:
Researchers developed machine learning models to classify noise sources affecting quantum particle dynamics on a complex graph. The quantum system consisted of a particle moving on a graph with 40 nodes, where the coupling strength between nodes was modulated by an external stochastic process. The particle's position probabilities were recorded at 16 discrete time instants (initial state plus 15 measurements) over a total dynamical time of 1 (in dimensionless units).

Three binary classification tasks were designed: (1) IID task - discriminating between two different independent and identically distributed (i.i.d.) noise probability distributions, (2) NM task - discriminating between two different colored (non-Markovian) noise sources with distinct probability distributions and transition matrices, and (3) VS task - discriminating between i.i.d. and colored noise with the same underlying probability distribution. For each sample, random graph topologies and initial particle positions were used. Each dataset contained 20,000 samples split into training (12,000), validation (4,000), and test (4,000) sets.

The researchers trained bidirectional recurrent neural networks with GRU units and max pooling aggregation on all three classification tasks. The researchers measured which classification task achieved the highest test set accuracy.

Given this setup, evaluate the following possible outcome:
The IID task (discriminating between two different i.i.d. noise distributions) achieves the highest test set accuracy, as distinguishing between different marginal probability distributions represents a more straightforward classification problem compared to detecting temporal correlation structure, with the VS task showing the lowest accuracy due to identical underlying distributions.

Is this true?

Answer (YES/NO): NO